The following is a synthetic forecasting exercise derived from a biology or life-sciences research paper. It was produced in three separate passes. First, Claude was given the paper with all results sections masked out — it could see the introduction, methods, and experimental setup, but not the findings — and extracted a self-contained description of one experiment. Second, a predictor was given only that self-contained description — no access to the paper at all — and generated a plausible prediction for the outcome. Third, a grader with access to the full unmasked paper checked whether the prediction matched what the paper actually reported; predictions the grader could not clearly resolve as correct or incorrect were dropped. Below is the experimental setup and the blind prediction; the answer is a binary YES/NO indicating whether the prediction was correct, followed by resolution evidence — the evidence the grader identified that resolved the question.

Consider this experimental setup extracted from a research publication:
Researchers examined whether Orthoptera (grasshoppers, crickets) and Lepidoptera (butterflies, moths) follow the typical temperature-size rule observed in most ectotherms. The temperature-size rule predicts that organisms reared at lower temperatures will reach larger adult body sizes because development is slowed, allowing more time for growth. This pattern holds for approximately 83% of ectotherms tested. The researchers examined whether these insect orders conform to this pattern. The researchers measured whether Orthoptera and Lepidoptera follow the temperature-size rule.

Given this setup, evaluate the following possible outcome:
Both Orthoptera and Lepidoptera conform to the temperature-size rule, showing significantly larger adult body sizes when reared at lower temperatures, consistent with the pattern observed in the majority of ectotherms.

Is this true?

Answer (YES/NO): NO